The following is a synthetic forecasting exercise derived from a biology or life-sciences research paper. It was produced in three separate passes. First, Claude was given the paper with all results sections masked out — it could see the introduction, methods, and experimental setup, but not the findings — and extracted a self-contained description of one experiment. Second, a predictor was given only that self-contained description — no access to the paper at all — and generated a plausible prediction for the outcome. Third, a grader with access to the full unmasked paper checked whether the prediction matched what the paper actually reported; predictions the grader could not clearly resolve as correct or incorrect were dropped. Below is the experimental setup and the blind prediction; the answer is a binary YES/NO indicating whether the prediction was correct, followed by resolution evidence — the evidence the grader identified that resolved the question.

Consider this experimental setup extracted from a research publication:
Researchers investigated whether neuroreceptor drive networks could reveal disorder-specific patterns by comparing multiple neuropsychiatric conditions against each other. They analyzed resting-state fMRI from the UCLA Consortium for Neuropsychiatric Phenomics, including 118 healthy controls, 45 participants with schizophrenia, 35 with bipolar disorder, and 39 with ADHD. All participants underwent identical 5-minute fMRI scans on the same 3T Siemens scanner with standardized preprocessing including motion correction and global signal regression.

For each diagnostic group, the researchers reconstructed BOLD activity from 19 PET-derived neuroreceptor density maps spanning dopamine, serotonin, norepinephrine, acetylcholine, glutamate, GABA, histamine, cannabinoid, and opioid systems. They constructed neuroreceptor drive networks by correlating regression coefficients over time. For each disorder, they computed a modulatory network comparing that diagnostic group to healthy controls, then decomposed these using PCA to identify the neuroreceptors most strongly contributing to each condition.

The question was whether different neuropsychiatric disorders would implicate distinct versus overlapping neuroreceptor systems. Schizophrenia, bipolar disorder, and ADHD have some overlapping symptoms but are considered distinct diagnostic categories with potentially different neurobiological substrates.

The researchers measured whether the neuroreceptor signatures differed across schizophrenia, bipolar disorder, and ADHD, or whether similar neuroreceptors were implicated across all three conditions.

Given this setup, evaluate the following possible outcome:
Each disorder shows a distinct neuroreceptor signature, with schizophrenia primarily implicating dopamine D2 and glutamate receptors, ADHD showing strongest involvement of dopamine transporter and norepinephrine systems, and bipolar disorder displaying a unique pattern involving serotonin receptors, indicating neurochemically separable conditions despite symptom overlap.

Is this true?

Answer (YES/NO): NO